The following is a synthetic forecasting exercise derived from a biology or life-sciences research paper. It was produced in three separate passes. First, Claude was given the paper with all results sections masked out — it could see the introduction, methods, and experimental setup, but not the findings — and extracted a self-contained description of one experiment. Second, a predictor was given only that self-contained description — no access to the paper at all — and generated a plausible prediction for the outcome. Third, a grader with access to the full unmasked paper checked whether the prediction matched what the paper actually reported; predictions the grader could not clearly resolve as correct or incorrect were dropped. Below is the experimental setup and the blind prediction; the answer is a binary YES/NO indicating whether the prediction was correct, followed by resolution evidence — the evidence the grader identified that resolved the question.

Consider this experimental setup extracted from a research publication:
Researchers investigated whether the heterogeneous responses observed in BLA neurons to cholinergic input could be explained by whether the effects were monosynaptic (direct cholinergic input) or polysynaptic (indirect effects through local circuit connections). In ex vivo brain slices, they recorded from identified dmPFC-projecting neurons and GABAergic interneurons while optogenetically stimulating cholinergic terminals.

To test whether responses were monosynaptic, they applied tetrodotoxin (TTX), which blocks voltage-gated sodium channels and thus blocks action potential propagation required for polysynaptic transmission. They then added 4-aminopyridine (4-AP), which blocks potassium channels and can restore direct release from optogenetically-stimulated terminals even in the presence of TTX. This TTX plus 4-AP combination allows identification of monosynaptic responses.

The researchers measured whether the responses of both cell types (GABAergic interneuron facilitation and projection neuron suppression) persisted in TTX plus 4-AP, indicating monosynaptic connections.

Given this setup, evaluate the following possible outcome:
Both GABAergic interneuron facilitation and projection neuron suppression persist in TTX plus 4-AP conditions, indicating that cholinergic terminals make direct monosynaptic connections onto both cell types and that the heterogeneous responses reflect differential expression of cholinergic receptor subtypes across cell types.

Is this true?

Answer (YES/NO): YES